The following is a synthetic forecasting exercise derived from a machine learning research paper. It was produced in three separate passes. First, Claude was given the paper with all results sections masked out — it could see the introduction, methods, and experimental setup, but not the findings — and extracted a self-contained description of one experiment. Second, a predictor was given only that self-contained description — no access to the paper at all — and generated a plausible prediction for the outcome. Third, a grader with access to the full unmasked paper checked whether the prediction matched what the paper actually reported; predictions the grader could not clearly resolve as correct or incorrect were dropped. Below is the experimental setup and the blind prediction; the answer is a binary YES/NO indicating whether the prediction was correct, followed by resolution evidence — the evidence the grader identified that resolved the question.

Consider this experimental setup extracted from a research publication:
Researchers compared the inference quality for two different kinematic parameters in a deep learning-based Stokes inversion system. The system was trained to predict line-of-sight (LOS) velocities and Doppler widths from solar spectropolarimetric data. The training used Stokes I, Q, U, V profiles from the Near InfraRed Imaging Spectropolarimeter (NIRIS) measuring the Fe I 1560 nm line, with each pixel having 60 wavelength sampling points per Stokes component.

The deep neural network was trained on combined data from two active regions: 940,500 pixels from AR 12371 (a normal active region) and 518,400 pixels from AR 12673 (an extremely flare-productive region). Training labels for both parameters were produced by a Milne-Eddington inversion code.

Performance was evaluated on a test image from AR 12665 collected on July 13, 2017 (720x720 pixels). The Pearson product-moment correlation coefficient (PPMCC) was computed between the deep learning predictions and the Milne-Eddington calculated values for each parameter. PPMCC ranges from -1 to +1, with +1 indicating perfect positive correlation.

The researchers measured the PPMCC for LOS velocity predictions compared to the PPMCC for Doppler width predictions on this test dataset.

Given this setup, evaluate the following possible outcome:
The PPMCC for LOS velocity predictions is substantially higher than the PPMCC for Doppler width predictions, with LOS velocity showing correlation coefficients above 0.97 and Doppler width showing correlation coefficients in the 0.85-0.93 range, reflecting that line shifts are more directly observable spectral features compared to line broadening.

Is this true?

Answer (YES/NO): NO